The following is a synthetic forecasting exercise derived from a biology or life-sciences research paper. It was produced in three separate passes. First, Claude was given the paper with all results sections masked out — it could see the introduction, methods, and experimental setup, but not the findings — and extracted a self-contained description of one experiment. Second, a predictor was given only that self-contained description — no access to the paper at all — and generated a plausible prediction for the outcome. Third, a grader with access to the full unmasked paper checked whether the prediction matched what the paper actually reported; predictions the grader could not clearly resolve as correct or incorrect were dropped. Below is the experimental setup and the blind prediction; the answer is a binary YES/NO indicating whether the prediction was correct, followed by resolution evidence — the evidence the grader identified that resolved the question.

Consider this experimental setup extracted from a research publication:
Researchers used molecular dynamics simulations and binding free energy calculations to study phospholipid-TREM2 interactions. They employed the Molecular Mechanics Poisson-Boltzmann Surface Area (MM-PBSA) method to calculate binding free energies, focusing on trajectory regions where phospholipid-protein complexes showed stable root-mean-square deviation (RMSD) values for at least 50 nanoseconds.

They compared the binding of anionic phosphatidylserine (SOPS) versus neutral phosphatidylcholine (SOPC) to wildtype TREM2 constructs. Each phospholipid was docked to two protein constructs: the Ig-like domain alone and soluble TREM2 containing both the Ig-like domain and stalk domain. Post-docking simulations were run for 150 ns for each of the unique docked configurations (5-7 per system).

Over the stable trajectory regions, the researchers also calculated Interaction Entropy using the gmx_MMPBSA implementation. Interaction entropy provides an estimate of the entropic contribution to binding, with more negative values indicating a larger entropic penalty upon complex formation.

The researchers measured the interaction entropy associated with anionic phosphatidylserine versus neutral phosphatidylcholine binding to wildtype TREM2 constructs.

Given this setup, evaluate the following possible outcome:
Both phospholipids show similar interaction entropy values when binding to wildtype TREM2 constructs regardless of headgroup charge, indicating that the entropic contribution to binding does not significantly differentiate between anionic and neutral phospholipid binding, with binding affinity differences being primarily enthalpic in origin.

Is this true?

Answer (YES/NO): NO